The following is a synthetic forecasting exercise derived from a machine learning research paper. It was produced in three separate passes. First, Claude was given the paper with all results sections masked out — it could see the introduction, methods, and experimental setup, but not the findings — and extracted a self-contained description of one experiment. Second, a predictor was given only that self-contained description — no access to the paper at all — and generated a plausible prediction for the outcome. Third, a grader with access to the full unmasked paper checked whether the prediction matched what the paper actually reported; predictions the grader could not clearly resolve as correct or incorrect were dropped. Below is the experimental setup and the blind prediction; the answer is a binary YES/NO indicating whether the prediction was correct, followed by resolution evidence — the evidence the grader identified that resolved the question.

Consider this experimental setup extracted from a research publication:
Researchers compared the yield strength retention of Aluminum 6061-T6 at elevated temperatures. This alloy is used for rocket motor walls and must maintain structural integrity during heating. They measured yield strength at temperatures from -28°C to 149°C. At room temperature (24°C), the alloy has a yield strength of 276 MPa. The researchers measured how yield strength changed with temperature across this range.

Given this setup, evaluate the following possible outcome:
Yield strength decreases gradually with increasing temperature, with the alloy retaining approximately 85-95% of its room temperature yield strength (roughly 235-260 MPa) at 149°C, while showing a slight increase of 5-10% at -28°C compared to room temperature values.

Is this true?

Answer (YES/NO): NO